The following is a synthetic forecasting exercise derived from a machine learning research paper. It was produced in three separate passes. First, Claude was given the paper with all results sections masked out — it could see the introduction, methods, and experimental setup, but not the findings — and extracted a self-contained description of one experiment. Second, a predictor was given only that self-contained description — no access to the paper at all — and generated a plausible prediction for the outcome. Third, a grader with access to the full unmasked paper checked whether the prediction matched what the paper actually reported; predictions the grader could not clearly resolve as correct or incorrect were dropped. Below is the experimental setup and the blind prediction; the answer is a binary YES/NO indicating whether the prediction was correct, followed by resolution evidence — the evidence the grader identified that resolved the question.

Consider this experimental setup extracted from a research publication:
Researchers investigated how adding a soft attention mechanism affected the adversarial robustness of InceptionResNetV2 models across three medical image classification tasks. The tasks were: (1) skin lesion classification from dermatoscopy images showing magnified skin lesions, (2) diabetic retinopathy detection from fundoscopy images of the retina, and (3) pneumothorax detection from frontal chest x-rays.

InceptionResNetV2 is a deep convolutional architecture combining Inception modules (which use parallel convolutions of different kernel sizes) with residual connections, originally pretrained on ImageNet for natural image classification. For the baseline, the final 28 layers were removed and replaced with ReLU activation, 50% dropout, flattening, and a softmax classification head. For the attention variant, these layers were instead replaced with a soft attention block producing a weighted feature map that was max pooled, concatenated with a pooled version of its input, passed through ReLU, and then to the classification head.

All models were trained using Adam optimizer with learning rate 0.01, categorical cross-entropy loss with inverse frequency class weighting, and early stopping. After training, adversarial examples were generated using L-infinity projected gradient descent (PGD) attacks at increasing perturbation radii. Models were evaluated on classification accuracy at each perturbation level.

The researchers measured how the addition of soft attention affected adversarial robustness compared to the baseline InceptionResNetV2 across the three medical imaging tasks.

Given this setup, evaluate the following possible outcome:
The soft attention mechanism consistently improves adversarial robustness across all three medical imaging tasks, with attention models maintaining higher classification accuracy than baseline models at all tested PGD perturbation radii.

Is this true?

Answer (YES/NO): NO